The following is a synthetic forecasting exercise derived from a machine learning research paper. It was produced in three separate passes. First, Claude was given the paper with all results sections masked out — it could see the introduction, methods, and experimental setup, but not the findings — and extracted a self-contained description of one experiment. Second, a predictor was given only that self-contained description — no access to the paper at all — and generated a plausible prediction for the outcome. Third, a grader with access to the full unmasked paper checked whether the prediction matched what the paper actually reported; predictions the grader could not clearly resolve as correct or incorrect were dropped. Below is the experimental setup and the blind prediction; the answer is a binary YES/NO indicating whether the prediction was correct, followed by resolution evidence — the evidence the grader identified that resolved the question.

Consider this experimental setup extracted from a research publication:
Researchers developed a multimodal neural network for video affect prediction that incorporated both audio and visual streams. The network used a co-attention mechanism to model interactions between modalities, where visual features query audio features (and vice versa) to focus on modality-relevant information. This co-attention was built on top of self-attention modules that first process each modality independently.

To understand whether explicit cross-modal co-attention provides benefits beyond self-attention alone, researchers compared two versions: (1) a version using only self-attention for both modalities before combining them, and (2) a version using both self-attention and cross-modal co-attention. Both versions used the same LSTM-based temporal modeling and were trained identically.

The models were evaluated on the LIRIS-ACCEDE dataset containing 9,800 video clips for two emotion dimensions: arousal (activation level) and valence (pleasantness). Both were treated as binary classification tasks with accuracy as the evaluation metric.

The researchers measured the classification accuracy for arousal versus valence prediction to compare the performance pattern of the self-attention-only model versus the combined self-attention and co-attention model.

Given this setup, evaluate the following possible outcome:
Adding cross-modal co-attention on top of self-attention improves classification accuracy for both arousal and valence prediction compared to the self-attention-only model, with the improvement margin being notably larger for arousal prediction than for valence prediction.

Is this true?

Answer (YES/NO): NO